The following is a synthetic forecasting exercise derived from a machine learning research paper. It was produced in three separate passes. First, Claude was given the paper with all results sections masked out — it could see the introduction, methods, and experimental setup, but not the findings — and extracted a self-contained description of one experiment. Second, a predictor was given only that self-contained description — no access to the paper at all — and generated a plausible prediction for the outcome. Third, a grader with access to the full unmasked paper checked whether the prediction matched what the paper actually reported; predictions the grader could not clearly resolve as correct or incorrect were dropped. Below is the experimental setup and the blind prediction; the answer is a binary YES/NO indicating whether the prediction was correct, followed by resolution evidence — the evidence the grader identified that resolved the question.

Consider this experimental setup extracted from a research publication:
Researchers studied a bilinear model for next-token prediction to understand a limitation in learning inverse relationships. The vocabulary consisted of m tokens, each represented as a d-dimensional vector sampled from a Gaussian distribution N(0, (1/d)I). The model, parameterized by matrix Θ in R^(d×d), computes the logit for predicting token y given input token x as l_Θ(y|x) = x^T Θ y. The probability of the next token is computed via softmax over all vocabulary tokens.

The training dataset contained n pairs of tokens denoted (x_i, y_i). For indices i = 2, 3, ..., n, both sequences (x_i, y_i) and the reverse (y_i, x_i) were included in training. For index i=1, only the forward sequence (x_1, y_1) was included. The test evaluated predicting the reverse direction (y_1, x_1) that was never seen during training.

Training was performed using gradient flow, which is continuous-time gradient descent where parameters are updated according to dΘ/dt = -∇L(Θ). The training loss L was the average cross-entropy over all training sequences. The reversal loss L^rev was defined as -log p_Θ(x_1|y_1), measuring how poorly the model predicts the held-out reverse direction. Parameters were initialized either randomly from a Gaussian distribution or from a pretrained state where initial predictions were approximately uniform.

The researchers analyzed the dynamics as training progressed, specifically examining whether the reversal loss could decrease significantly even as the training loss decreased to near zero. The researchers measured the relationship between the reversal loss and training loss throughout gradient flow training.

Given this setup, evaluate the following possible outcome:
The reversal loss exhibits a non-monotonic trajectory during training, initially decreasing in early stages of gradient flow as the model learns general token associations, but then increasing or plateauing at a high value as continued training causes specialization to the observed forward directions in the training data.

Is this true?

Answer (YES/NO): NO